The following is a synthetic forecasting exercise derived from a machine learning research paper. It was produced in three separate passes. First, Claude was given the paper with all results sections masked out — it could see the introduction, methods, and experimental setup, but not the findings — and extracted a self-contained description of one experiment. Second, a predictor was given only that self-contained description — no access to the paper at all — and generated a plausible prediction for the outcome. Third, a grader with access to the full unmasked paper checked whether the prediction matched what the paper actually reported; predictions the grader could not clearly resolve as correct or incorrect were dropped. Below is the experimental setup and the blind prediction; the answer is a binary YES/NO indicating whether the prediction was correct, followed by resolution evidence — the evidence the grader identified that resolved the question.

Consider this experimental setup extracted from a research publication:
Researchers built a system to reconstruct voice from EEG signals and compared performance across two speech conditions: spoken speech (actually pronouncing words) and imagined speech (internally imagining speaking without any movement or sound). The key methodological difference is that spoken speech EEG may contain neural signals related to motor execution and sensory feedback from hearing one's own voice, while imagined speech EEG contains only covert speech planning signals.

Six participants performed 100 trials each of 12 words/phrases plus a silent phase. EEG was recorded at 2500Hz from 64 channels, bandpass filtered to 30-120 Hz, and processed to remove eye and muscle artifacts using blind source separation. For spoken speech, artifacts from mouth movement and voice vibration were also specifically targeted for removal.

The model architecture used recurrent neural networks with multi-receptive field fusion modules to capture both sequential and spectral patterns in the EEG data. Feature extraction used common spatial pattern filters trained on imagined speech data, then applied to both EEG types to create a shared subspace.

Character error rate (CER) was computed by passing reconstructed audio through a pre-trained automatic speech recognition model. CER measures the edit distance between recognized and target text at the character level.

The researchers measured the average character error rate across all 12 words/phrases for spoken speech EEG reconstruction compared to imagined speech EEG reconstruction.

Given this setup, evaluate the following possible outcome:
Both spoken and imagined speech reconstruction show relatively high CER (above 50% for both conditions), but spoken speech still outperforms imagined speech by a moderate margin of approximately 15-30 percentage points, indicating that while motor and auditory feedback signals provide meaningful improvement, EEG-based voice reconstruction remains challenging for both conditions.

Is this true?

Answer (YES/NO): NO